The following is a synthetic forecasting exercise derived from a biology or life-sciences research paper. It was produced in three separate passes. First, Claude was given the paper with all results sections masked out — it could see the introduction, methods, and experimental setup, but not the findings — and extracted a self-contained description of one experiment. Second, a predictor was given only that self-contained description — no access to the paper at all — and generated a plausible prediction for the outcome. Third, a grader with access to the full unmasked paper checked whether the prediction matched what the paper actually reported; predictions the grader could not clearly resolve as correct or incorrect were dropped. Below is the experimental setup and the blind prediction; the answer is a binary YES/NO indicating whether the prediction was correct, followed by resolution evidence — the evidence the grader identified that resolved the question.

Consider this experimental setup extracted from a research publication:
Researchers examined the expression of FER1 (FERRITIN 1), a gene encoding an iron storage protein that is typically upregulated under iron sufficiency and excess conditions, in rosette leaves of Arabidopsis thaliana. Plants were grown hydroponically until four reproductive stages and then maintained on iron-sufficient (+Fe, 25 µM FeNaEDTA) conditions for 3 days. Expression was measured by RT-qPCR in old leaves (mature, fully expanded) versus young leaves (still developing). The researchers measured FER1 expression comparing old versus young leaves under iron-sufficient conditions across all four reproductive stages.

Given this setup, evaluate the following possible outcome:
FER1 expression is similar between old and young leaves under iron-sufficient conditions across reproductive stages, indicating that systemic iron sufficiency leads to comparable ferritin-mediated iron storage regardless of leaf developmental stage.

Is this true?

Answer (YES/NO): NO